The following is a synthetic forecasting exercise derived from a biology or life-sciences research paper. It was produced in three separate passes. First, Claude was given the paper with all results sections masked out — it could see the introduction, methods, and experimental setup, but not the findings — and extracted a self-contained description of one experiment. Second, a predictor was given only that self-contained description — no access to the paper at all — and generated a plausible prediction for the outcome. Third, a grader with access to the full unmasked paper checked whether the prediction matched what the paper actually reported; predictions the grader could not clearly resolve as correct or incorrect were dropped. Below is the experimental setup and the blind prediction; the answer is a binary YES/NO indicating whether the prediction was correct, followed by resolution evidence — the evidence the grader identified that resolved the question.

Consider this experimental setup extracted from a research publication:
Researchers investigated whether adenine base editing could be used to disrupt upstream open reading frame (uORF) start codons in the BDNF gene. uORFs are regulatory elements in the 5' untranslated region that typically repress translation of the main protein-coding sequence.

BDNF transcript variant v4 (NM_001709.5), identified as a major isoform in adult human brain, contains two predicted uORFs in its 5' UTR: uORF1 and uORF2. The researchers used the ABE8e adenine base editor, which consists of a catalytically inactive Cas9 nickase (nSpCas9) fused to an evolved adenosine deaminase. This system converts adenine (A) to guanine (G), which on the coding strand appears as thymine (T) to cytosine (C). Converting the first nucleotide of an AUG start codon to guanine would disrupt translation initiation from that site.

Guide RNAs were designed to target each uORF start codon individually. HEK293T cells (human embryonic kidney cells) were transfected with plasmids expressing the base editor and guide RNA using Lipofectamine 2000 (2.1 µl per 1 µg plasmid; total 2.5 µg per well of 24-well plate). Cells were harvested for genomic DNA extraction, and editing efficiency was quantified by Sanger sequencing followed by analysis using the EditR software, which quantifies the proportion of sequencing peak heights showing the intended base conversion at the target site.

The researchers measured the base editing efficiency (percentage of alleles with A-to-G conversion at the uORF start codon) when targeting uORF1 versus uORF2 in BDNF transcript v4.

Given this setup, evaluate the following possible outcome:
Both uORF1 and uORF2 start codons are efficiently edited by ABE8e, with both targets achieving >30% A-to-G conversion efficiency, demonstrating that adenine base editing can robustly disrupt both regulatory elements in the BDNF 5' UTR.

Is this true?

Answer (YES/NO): NO